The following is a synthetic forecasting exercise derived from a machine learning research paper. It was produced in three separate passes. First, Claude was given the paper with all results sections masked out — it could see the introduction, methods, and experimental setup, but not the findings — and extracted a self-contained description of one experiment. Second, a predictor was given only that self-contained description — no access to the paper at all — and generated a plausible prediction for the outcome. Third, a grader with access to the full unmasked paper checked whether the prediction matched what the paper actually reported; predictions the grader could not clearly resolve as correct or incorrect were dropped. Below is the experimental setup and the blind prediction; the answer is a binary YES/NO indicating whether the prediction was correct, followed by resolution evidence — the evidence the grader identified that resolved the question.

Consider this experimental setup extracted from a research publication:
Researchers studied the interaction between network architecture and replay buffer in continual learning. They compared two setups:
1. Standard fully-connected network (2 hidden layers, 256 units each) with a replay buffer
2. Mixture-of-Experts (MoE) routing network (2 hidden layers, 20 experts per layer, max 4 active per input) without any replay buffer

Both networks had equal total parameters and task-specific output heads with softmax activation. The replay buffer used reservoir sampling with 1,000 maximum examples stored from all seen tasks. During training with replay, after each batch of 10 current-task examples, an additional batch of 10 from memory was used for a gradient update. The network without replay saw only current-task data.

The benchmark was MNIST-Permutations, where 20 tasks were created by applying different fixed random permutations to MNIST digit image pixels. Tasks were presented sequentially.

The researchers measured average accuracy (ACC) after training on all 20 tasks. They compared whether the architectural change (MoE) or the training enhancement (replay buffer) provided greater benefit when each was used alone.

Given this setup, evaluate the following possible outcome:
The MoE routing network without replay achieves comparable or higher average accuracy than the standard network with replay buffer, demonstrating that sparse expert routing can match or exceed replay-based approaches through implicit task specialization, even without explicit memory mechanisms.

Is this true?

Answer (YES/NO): NO